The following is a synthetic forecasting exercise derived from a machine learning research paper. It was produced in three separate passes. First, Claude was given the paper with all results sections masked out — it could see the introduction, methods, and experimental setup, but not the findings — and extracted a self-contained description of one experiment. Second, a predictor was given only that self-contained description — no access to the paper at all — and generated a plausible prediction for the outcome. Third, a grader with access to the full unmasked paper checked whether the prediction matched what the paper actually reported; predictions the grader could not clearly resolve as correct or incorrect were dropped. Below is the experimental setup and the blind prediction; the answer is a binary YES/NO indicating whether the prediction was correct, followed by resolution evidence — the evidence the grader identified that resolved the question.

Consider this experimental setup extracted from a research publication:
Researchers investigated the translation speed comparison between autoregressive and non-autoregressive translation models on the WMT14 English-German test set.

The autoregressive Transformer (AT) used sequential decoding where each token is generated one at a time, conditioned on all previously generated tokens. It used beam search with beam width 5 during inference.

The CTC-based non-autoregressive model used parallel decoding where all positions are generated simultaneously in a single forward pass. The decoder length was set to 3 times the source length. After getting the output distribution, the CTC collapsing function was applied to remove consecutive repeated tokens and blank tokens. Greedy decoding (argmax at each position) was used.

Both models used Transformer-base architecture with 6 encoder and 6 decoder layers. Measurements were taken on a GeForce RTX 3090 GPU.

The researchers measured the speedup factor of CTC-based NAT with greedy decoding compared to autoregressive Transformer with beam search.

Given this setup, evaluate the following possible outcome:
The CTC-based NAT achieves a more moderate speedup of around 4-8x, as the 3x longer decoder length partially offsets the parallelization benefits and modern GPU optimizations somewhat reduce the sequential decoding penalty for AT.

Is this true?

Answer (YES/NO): NO